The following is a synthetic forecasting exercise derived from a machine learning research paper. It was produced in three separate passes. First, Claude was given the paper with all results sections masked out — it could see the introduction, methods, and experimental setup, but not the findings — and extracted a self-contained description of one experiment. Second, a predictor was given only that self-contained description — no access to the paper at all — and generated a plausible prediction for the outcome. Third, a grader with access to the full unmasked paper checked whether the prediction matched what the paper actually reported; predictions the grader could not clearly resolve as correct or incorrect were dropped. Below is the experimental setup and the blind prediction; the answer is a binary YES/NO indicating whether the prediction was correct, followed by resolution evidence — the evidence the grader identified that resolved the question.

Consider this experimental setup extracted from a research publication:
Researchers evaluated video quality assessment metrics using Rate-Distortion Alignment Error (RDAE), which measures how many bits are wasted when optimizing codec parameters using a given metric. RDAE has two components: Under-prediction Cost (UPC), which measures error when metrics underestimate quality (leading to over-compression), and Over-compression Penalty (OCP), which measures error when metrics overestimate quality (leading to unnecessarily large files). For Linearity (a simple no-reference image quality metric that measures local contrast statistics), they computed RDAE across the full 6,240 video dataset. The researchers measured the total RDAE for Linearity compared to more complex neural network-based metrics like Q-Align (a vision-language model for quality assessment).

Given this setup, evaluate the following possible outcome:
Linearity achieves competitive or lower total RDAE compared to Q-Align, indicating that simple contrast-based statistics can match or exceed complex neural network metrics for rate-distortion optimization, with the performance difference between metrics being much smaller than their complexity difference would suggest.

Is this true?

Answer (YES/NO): NO